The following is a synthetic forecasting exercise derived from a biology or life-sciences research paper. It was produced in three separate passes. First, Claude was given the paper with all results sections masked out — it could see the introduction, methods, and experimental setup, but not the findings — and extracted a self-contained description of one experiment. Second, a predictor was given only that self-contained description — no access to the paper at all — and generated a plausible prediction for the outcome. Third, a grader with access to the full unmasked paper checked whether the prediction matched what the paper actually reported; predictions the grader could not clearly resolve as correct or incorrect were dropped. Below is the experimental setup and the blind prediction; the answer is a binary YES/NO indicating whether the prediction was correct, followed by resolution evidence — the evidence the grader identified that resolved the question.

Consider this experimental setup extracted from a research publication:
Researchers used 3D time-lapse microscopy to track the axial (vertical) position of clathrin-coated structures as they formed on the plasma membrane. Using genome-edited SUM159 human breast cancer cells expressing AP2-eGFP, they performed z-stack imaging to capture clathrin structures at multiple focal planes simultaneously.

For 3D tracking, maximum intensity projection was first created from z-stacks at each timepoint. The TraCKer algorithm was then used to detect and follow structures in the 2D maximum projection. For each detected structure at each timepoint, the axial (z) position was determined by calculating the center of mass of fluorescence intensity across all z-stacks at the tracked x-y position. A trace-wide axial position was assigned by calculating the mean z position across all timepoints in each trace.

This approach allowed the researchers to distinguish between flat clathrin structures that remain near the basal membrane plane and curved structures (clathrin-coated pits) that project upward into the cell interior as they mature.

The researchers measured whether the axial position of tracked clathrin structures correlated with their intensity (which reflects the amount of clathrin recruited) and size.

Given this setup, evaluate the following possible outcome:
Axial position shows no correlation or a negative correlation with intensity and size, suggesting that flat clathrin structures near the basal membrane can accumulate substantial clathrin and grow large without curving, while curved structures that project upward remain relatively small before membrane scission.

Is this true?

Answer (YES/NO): YES